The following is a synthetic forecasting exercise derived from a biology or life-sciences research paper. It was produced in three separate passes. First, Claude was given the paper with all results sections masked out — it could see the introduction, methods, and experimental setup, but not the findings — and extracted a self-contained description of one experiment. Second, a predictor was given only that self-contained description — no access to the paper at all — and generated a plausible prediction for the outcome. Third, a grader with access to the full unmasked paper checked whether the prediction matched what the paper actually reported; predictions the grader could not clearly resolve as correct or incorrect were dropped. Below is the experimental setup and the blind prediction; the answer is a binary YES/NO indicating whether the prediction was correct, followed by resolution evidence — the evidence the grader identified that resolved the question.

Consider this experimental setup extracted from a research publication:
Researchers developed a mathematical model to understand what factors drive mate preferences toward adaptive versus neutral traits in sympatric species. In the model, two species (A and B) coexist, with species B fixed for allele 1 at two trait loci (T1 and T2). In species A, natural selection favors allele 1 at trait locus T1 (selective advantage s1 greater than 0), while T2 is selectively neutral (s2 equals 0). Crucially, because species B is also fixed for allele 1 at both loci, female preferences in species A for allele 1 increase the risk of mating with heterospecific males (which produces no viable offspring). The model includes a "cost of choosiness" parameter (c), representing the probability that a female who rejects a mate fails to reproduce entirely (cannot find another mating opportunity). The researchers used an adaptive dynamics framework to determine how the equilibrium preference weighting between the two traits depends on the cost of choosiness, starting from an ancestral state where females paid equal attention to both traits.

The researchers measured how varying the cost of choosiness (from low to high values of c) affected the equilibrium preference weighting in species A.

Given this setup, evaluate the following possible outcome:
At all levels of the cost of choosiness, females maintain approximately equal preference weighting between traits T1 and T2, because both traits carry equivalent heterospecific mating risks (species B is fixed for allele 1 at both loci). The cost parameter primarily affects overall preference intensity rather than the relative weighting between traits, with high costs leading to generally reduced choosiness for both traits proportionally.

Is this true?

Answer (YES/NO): NO